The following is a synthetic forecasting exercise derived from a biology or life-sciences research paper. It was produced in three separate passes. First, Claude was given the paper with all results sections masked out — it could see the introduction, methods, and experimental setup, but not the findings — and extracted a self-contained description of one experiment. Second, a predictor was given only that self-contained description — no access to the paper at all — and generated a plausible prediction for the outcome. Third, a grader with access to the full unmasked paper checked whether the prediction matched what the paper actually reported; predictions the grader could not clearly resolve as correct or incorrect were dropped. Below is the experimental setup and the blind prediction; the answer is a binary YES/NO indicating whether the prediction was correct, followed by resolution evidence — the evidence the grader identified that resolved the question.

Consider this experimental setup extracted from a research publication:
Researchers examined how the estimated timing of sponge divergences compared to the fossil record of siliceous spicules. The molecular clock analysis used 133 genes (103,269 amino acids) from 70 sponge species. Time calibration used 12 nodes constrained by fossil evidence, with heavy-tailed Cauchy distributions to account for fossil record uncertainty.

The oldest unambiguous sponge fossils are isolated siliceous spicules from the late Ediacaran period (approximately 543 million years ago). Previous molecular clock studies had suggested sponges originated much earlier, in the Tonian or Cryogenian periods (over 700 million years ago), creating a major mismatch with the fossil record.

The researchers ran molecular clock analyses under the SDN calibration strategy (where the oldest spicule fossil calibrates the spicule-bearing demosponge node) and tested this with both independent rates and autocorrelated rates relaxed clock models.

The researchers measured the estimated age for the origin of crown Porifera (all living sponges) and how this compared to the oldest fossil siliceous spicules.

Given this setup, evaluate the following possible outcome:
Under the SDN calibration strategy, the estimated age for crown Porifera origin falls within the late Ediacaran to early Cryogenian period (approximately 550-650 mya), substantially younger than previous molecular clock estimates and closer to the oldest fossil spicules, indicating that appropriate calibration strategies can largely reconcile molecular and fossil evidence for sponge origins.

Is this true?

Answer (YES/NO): NO